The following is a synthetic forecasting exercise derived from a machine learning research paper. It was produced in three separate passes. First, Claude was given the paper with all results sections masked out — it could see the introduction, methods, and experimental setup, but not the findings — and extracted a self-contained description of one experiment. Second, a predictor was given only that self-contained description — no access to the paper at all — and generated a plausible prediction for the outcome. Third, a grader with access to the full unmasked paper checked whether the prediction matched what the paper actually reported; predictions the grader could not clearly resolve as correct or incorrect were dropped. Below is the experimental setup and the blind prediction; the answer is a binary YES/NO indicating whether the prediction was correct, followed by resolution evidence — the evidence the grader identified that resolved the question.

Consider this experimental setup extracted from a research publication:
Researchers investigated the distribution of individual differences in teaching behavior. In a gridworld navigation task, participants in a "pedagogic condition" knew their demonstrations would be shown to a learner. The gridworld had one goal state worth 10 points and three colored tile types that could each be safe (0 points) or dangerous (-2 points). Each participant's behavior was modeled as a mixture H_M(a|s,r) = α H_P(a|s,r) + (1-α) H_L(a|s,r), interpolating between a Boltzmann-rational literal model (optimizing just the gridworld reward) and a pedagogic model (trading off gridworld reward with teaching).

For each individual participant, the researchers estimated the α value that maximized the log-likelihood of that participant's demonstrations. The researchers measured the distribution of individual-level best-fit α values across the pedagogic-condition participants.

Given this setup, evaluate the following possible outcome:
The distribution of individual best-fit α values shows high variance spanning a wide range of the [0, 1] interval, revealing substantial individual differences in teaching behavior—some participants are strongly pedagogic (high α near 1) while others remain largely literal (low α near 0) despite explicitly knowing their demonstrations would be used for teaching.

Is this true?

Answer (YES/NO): YES